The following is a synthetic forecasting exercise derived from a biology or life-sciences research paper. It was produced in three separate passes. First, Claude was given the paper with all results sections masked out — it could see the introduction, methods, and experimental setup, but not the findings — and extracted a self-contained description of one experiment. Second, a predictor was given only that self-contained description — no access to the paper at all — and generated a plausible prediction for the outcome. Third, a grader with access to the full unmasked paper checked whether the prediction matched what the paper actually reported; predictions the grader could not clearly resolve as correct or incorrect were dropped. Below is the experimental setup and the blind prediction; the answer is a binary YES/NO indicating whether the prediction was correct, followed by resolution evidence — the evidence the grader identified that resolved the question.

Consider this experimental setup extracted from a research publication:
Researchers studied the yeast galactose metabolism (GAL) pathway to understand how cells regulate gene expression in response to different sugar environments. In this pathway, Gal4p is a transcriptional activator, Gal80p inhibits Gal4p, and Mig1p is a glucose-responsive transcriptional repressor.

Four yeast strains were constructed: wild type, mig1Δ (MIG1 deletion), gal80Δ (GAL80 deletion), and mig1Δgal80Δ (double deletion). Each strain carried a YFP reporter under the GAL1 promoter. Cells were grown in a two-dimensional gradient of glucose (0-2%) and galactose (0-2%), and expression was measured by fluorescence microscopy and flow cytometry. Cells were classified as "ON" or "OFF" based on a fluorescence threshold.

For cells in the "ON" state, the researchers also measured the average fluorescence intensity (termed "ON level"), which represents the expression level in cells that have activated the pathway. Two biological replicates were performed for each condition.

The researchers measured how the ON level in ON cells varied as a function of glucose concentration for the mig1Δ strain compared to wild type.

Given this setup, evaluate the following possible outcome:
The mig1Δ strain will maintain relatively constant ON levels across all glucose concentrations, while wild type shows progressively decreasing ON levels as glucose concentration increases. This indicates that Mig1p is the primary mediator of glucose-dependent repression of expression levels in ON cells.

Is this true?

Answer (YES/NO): YES